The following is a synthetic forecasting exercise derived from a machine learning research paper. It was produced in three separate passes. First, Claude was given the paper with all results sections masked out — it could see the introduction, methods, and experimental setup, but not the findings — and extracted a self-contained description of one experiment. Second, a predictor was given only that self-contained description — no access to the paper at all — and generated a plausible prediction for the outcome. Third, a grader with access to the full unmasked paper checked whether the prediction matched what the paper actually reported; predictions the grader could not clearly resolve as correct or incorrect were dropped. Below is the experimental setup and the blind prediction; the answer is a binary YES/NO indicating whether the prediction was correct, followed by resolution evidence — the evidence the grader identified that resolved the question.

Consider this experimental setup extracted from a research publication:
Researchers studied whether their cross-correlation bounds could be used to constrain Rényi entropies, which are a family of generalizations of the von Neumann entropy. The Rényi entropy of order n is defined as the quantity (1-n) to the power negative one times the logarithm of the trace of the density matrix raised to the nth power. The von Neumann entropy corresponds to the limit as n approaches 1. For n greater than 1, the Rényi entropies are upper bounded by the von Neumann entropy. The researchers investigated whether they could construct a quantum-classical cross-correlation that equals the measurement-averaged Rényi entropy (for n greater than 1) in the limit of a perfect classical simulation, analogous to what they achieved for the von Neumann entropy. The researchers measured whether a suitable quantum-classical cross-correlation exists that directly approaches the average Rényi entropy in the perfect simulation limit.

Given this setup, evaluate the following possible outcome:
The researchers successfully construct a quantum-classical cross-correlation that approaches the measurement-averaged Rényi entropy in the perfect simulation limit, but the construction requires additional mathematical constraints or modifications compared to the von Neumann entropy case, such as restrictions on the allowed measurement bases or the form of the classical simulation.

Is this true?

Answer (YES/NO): NO